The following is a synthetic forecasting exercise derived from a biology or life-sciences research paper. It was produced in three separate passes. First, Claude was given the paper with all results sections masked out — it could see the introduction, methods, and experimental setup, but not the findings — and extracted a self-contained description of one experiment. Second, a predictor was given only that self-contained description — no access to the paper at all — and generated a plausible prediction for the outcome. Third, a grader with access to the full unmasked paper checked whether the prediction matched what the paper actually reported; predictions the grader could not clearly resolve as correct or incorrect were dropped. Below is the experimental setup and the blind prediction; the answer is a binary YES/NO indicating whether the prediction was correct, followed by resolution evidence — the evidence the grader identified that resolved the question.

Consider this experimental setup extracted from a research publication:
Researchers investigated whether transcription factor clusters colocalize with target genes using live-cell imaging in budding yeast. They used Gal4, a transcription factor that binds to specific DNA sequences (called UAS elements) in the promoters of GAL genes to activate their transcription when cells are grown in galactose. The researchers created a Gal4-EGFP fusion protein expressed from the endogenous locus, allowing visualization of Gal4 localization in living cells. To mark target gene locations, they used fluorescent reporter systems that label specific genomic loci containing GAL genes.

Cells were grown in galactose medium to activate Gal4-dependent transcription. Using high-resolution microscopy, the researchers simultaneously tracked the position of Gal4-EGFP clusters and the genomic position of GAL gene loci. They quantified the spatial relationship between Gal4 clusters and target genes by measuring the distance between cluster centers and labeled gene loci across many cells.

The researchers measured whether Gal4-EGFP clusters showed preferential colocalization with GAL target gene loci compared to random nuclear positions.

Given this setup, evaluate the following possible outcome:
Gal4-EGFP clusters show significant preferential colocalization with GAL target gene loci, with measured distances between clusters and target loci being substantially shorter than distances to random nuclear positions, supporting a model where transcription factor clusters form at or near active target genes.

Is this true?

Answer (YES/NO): YES